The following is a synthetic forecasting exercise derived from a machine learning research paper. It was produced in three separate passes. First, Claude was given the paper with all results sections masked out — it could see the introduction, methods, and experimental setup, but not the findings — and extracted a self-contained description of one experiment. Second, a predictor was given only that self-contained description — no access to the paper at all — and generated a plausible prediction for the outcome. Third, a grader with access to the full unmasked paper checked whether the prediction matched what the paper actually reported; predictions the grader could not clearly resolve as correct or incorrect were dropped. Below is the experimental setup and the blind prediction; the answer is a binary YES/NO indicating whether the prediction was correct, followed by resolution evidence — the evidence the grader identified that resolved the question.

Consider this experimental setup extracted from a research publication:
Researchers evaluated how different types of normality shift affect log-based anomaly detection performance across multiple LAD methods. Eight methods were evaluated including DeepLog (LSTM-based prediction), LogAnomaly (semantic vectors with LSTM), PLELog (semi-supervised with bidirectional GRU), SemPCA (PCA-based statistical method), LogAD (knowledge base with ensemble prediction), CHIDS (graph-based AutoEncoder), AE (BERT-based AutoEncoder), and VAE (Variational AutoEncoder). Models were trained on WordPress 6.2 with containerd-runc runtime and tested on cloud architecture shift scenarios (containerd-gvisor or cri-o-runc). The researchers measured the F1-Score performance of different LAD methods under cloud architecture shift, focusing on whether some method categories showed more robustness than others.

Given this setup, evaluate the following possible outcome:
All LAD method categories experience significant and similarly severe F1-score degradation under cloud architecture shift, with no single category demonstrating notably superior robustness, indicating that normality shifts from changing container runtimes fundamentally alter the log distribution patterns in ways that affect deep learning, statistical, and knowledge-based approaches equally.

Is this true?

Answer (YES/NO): NO